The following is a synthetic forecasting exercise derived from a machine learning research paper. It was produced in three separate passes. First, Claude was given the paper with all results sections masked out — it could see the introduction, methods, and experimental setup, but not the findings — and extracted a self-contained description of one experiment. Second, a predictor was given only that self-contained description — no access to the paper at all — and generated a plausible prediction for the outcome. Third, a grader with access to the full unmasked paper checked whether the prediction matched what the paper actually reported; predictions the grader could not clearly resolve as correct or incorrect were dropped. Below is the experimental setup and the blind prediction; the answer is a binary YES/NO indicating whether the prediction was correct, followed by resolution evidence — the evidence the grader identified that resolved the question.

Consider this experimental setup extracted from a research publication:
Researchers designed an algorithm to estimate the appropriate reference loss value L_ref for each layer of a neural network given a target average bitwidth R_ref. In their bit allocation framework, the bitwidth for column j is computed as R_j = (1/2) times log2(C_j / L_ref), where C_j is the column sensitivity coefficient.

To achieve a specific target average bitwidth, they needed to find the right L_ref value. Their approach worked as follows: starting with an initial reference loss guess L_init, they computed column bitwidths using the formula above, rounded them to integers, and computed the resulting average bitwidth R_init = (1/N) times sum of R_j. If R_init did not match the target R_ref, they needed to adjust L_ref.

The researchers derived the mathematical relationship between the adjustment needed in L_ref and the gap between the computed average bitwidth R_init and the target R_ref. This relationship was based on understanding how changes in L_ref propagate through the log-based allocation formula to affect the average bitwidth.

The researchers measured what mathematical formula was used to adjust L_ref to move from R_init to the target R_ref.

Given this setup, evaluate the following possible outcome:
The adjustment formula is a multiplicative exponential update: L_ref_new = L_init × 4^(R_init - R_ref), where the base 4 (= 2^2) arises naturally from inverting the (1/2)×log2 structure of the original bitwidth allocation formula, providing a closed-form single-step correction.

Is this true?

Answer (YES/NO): YES